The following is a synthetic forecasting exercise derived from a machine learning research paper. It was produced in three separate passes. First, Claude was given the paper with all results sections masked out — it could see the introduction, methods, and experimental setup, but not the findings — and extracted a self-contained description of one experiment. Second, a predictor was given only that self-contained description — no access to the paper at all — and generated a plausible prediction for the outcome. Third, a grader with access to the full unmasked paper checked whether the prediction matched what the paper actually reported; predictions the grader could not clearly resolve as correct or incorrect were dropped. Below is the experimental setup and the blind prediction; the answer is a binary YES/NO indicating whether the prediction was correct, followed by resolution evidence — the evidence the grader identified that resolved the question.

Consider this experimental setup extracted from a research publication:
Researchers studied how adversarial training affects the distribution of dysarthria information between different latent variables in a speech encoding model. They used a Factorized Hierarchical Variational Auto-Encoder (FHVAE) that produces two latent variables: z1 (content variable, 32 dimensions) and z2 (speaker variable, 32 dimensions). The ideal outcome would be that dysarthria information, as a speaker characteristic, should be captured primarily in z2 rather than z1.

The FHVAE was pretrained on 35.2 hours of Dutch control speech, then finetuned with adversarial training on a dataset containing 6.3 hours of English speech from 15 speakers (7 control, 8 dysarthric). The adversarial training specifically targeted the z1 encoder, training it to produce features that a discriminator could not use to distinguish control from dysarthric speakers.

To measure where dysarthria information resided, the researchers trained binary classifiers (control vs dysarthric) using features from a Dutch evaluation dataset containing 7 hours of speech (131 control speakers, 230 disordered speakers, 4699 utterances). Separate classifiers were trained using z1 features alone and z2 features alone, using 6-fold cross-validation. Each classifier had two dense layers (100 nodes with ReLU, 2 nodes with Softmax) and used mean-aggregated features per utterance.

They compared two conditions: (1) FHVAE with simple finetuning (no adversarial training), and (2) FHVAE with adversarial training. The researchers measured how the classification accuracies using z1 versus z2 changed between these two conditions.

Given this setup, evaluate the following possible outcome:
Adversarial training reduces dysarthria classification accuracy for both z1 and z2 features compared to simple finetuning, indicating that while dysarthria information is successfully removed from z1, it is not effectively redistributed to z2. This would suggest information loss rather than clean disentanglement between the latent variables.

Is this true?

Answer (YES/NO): NO